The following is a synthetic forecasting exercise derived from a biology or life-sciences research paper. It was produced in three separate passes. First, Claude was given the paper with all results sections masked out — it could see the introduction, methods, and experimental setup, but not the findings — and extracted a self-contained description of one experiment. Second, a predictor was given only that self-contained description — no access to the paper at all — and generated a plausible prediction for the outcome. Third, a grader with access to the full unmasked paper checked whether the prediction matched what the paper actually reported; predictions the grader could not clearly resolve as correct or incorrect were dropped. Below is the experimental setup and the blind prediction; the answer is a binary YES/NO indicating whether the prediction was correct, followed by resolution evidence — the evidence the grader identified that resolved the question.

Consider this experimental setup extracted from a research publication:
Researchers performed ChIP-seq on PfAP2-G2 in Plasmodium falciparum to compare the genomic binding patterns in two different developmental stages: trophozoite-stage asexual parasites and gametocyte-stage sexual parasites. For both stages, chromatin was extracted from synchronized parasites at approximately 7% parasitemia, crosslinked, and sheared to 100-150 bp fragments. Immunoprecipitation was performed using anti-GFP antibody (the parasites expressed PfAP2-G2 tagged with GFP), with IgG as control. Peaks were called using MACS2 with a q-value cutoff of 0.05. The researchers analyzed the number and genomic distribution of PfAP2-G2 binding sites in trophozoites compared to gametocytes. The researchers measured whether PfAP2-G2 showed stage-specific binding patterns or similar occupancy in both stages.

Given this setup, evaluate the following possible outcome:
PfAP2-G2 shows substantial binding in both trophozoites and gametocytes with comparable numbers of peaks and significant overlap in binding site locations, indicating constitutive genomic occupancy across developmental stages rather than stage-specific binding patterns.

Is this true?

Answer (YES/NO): NO